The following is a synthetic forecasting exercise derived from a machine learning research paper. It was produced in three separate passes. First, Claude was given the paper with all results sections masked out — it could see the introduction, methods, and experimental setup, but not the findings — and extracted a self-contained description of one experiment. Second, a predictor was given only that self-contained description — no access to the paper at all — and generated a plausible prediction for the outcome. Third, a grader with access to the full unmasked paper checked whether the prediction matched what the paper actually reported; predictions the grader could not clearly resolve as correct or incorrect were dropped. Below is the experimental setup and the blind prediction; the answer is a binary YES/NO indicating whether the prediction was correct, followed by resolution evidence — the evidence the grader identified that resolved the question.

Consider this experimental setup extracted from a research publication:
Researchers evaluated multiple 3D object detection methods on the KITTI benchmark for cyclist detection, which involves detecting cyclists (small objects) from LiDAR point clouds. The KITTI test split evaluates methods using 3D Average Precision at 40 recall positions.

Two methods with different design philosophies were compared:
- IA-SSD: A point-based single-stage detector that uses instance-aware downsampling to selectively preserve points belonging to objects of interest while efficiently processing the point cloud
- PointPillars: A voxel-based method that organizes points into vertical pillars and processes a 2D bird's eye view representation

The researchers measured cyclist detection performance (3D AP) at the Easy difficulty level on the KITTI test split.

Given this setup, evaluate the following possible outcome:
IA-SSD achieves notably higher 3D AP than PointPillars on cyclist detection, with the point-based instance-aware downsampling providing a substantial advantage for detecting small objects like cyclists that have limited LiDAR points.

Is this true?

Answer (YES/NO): NO